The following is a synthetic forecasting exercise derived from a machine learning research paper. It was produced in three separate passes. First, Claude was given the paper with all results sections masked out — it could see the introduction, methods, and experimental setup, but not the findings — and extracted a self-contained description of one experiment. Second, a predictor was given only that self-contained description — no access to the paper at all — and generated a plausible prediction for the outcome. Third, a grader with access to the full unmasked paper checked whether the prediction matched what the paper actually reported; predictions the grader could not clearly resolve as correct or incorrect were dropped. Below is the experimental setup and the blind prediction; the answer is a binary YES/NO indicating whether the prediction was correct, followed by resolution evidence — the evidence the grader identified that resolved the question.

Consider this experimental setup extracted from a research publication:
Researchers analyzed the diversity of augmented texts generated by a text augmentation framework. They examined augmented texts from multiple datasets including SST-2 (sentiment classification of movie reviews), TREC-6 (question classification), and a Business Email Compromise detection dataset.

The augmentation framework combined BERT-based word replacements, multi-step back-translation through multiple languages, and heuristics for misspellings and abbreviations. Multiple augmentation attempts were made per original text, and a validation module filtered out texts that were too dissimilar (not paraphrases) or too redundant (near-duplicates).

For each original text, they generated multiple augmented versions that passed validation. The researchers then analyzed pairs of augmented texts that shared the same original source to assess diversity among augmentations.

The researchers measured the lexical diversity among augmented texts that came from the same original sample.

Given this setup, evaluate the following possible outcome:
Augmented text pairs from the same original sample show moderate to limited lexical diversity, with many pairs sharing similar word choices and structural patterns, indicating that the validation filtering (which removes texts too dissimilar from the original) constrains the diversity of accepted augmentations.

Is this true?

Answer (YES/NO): YES